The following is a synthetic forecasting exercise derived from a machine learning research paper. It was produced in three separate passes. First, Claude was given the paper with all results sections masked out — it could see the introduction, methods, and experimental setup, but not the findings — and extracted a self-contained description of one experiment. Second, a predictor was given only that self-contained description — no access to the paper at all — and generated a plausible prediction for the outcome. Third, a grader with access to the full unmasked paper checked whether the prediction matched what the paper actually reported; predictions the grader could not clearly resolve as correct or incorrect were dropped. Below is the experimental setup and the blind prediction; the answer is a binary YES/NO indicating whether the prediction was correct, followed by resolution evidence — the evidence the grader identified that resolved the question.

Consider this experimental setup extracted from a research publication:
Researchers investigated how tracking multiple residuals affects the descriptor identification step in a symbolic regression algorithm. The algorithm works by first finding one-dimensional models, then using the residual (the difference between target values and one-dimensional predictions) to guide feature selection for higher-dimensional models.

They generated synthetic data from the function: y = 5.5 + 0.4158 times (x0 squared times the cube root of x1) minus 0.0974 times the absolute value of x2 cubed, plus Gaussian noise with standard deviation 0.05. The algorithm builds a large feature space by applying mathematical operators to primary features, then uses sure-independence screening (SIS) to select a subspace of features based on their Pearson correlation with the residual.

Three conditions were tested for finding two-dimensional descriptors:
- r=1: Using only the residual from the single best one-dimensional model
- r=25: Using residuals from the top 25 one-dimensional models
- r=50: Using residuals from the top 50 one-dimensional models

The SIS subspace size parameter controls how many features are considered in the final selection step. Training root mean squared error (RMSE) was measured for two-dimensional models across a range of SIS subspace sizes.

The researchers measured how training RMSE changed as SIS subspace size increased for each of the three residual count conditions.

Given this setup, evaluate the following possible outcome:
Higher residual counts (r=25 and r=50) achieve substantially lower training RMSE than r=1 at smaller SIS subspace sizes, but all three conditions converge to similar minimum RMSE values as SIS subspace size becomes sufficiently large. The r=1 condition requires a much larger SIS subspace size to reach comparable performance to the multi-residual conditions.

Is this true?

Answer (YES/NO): YES